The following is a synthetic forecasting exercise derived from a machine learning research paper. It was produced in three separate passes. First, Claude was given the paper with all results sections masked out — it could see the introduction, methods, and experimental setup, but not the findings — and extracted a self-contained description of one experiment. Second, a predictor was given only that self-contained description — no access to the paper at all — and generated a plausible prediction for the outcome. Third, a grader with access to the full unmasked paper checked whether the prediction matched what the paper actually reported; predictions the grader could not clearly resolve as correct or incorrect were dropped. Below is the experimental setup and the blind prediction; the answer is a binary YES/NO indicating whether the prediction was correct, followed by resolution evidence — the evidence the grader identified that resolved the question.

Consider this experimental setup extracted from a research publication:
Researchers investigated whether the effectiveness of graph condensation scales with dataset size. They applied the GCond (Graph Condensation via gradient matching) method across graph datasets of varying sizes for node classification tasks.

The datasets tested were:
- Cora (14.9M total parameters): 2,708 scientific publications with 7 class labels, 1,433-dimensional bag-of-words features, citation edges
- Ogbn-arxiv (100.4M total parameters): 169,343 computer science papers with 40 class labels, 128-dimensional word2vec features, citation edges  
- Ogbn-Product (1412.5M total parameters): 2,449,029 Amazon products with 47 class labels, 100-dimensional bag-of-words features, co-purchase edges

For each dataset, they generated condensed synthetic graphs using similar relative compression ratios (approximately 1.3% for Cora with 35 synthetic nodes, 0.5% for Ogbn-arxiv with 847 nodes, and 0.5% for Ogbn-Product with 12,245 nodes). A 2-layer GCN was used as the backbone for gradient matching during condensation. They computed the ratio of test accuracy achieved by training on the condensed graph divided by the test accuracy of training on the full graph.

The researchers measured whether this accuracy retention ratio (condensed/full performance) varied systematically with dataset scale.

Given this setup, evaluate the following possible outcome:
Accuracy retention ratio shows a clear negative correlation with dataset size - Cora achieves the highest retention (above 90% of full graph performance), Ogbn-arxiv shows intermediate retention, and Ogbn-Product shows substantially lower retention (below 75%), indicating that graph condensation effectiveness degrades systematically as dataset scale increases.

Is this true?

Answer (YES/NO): NO